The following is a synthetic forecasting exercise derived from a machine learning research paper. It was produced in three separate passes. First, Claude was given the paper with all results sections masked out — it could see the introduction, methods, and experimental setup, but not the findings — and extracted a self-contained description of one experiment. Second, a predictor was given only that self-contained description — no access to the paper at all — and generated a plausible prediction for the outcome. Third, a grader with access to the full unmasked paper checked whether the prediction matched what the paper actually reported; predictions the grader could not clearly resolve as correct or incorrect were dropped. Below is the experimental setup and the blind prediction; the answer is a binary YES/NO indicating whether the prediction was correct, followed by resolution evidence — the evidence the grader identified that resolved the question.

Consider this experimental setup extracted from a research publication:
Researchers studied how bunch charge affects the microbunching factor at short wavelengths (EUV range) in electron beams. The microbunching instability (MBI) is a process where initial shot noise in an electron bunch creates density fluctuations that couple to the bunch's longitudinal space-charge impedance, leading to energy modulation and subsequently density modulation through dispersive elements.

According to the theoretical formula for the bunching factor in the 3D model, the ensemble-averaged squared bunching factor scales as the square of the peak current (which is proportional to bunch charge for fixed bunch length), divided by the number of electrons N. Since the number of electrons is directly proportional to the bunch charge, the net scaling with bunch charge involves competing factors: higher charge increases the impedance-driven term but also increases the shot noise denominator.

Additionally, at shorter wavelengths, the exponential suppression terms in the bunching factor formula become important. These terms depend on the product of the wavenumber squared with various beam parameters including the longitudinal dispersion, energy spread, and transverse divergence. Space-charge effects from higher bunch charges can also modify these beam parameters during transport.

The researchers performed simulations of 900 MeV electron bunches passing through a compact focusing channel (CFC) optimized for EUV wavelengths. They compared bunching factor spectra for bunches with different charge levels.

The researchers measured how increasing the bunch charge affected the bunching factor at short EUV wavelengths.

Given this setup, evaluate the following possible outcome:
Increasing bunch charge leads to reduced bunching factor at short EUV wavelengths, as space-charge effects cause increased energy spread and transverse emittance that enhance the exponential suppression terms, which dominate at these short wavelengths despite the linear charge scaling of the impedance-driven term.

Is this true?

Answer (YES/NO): NO